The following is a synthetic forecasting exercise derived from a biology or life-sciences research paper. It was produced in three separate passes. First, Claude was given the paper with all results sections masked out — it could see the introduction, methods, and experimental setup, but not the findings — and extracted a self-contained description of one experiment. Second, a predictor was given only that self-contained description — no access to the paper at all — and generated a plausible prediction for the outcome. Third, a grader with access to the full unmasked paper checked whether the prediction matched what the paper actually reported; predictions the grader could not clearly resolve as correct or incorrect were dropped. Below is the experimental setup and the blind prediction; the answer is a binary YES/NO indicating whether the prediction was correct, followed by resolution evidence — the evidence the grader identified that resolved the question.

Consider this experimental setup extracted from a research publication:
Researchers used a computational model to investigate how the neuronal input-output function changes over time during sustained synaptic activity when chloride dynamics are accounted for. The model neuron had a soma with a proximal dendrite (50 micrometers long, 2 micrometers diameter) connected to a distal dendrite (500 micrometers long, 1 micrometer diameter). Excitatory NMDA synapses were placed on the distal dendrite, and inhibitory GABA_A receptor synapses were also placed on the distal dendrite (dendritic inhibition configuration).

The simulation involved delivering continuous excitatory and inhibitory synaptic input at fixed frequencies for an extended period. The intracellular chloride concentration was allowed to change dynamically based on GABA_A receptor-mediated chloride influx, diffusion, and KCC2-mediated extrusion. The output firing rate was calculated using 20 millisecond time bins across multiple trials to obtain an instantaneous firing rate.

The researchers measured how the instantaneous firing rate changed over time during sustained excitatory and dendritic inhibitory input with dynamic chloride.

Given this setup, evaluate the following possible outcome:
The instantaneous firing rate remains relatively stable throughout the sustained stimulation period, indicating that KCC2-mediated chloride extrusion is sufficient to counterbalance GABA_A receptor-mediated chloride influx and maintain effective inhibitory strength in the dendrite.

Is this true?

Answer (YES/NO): NO